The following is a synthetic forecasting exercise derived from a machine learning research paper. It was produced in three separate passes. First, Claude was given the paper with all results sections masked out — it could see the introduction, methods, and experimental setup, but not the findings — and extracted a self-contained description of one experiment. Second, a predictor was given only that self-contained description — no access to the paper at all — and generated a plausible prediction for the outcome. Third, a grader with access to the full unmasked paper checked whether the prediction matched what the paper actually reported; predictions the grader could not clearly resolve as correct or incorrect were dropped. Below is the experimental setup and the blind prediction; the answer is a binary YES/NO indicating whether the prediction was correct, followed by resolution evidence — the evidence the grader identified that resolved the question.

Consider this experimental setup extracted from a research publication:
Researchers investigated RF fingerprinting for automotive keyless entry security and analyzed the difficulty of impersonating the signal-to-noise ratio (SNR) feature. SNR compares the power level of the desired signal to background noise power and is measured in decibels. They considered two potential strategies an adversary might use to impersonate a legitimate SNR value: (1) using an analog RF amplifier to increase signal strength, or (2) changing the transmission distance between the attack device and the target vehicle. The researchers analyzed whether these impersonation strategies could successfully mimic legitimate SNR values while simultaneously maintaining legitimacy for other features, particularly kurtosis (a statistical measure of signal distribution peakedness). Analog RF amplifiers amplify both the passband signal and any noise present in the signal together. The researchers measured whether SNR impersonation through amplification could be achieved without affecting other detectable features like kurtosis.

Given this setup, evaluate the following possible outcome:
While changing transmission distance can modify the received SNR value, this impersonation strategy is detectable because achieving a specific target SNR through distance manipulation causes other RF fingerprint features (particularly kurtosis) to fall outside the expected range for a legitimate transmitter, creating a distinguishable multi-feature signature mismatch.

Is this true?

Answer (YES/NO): YES